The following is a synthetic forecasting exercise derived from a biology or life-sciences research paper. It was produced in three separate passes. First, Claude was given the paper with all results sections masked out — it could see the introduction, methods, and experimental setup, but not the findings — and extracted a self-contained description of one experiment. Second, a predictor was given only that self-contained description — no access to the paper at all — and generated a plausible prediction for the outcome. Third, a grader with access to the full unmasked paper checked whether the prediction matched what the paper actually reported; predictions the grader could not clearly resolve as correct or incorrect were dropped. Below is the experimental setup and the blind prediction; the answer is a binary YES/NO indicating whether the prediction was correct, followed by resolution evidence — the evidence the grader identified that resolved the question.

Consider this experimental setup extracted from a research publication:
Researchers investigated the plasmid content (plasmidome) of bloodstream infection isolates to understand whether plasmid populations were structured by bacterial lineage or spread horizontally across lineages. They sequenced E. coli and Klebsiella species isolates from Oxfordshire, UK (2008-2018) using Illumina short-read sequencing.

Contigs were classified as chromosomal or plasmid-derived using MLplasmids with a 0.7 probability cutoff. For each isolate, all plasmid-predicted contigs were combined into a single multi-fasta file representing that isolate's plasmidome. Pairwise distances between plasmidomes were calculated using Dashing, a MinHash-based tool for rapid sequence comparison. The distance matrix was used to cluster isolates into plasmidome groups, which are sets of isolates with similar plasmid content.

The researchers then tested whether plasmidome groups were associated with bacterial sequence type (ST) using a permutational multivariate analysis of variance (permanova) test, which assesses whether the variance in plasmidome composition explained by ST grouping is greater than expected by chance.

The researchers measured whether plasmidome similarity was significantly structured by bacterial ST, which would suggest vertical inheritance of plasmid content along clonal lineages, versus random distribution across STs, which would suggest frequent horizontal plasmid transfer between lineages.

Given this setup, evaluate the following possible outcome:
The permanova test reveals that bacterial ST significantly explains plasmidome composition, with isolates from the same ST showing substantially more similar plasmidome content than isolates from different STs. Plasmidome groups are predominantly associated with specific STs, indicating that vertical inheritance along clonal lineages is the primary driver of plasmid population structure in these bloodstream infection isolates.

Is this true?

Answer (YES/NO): NO